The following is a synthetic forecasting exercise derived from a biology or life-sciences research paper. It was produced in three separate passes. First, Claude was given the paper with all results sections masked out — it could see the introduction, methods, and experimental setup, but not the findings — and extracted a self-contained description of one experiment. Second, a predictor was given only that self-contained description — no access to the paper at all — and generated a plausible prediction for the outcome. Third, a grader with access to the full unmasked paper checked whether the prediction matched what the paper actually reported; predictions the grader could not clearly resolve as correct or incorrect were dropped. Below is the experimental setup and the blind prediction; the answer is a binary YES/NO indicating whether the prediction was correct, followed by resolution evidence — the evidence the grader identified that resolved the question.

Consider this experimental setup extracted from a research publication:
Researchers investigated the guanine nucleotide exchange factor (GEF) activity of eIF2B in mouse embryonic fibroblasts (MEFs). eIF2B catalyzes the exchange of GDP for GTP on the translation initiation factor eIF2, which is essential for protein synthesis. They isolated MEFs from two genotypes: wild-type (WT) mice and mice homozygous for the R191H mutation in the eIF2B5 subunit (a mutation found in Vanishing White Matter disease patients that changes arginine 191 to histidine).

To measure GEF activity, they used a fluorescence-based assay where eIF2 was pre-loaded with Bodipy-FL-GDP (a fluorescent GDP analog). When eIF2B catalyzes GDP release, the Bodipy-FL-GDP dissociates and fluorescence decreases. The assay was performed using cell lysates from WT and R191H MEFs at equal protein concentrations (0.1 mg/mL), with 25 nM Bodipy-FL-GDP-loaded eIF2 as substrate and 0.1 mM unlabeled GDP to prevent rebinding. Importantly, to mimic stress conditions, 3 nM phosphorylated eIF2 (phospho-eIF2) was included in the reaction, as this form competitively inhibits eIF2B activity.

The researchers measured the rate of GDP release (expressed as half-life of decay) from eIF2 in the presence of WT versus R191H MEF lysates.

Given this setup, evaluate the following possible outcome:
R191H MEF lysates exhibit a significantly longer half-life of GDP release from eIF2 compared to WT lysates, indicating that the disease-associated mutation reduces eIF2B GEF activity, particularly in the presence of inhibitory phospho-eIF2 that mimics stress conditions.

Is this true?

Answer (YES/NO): YES